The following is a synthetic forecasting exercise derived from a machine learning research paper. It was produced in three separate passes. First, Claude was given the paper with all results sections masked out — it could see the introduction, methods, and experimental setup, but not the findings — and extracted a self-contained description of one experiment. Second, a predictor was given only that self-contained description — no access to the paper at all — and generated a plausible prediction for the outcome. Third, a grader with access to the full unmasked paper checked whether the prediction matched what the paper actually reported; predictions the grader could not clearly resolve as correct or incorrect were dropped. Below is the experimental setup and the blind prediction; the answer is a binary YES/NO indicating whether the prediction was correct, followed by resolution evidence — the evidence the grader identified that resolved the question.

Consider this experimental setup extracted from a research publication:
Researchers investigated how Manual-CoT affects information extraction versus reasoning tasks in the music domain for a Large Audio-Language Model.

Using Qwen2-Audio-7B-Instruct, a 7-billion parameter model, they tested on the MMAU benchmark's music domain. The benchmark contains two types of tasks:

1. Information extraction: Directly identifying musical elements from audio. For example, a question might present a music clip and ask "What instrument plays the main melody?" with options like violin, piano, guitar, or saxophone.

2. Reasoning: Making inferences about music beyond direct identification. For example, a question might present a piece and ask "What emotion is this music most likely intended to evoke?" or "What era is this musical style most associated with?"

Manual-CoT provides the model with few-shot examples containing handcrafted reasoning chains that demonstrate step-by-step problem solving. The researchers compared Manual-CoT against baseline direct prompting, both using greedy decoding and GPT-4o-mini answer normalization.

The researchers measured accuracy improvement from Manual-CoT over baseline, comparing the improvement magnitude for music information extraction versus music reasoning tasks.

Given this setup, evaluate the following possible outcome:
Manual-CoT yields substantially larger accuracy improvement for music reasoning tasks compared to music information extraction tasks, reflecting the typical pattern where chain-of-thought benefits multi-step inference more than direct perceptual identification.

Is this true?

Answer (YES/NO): NO